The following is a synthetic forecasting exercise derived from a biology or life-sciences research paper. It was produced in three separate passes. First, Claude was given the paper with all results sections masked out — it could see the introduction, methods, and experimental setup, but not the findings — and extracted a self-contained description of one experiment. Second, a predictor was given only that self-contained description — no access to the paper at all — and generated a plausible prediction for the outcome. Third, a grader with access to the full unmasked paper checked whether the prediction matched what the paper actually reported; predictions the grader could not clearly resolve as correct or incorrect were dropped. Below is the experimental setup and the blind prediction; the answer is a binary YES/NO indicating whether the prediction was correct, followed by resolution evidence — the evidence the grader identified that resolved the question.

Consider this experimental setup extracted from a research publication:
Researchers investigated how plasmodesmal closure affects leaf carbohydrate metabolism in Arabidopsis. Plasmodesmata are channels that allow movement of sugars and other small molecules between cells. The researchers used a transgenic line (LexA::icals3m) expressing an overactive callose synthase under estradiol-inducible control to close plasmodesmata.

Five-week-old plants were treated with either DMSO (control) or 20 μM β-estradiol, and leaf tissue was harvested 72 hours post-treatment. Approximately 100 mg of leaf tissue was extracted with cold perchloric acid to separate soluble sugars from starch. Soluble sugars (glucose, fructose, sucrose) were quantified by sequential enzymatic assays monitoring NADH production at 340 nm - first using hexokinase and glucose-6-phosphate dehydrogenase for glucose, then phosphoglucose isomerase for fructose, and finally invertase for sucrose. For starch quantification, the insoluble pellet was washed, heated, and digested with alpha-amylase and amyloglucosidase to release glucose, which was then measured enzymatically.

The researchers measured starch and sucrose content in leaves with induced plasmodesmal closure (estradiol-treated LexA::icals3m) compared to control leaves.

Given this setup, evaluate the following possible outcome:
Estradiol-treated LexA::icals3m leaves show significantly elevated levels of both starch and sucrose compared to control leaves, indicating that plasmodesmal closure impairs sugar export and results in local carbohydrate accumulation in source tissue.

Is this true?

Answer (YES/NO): YES